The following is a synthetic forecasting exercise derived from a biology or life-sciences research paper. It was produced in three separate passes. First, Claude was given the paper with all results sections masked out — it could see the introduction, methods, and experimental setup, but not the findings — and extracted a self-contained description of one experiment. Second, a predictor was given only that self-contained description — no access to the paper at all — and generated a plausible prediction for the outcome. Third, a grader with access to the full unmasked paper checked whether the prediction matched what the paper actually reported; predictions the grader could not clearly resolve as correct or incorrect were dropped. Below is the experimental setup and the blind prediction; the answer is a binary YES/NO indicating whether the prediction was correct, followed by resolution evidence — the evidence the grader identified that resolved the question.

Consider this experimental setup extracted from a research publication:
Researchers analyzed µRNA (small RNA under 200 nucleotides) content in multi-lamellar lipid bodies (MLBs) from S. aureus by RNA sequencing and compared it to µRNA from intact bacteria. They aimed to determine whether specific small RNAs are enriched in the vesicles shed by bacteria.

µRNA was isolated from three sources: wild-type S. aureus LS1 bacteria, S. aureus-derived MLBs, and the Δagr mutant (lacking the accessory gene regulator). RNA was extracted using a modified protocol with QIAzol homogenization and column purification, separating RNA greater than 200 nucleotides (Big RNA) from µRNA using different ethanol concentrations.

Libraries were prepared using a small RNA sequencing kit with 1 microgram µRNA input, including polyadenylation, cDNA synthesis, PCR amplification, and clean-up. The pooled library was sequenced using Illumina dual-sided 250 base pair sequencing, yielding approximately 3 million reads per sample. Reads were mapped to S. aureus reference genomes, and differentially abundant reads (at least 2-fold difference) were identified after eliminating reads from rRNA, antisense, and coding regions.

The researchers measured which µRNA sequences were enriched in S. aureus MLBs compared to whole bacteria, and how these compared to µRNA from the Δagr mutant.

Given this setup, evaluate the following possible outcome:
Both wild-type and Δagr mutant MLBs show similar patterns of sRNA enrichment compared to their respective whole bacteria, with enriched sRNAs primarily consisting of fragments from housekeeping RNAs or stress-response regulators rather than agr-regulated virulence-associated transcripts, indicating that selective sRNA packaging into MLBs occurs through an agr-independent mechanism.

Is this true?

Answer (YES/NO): NO